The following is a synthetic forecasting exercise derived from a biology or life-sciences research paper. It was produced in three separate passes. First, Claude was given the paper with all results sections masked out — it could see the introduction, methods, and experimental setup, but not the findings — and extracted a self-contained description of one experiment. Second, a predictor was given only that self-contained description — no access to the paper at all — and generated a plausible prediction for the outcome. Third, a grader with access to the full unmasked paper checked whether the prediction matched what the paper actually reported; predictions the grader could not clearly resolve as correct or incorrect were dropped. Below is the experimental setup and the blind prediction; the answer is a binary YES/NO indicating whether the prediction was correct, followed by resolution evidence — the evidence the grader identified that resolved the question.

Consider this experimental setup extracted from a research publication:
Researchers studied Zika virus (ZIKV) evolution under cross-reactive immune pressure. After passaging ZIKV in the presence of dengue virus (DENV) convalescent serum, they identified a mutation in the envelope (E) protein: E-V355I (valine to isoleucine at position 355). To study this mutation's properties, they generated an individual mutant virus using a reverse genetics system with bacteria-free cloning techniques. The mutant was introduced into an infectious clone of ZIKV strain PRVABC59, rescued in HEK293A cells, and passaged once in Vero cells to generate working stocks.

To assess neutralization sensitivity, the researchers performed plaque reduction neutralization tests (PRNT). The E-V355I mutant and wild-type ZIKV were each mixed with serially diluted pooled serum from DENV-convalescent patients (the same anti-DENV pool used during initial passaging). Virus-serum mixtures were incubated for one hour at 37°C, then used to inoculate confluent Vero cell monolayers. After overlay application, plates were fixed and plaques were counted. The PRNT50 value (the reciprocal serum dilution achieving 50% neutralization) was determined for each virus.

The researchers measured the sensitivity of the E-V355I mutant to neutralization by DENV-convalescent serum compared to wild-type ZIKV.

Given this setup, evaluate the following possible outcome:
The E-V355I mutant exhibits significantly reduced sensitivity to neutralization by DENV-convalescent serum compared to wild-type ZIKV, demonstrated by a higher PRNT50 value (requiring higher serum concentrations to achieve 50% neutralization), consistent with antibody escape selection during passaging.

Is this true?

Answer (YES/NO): NO